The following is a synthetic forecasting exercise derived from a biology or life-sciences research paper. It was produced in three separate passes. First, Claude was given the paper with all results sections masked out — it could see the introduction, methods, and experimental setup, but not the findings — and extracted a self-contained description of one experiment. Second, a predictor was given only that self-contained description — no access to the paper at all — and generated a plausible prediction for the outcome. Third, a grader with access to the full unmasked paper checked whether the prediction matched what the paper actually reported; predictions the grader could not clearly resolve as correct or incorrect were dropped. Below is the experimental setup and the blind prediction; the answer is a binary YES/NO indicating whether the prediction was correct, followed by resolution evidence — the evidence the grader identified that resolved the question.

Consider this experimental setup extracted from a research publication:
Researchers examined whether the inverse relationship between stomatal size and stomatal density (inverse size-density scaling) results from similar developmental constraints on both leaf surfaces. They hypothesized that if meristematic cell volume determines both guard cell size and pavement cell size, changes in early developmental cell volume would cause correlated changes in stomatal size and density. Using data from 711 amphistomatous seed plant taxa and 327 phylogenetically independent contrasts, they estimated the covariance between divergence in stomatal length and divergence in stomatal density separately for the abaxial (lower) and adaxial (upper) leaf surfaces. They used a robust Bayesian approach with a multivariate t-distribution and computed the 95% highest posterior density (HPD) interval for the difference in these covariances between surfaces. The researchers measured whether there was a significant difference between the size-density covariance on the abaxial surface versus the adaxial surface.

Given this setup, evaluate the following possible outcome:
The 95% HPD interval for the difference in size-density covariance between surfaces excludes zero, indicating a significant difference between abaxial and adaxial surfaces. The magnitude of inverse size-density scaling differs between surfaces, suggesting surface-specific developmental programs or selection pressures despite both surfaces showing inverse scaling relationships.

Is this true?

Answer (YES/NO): NO